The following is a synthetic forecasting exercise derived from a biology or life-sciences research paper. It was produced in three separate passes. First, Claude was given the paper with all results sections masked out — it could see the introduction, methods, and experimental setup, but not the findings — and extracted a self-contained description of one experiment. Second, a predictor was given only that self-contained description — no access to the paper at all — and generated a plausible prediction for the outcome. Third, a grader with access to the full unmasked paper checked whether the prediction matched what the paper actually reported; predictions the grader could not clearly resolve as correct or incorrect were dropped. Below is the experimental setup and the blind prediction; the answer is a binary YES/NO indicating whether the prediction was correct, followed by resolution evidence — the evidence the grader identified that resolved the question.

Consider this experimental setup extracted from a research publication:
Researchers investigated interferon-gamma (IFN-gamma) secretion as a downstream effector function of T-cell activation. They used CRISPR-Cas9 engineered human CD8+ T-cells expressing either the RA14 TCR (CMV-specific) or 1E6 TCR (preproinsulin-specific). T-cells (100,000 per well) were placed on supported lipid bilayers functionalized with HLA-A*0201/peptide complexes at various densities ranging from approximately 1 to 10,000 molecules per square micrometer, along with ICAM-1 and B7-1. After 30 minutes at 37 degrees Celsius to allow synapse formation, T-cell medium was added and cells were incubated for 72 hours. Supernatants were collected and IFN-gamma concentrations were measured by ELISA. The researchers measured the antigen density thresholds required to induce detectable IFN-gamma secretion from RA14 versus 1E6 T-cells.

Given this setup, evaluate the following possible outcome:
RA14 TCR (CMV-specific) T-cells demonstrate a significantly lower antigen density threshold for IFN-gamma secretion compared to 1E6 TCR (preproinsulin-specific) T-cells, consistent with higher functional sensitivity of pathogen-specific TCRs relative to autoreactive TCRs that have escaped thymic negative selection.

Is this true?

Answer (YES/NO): YES